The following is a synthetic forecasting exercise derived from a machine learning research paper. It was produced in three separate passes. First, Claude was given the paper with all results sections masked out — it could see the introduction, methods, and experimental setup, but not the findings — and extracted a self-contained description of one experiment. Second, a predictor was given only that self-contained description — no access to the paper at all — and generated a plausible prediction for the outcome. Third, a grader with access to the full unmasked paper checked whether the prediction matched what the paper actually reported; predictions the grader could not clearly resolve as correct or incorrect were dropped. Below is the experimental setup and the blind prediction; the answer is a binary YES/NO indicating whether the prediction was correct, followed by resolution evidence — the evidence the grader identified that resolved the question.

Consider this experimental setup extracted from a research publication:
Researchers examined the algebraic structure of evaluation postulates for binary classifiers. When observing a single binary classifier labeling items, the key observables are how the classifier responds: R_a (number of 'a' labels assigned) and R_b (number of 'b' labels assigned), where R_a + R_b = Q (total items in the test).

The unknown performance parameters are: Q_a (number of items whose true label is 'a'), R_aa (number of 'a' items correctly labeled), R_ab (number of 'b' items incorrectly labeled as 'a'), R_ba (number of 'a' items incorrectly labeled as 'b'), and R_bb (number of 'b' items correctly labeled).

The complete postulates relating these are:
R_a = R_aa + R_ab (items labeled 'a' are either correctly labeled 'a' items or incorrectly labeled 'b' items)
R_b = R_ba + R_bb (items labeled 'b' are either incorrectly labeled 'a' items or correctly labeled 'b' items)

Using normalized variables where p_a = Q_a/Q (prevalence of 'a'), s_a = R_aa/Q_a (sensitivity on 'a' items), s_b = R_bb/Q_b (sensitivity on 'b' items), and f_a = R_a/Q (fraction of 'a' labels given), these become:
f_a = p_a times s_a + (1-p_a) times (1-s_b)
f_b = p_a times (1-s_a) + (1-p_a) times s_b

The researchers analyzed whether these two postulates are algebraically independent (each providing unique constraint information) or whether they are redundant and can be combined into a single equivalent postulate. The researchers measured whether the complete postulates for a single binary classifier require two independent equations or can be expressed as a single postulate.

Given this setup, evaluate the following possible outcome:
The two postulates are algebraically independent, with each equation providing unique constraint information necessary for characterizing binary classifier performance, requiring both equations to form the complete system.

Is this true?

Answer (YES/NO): NO